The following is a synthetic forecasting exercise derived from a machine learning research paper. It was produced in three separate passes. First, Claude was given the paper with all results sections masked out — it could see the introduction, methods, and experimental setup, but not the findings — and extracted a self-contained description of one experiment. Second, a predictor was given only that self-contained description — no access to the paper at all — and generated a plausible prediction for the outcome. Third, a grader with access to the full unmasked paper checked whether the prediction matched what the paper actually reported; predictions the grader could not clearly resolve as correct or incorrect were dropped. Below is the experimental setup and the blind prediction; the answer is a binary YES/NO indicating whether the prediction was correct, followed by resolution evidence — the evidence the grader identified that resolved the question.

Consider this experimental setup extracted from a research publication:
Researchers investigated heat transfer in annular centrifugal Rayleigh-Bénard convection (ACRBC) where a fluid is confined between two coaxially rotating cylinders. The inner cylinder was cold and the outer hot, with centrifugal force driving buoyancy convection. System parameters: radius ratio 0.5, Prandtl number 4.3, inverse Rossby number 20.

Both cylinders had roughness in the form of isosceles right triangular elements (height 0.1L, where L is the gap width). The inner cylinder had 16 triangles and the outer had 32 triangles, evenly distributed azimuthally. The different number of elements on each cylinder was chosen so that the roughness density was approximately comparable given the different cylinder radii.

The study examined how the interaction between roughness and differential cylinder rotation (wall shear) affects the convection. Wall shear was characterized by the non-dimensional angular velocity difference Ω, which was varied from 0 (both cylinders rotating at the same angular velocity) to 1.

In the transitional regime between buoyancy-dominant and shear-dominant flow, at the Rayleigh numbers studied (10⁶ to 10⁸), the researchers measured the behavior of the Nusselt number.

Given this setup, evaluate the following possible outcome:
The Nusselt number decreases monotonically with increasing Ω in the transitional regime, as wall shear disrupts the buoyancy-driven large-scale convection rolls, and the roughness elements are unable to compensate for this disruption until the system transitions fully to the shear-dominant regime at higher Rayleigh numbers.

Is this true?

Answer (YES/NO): NO